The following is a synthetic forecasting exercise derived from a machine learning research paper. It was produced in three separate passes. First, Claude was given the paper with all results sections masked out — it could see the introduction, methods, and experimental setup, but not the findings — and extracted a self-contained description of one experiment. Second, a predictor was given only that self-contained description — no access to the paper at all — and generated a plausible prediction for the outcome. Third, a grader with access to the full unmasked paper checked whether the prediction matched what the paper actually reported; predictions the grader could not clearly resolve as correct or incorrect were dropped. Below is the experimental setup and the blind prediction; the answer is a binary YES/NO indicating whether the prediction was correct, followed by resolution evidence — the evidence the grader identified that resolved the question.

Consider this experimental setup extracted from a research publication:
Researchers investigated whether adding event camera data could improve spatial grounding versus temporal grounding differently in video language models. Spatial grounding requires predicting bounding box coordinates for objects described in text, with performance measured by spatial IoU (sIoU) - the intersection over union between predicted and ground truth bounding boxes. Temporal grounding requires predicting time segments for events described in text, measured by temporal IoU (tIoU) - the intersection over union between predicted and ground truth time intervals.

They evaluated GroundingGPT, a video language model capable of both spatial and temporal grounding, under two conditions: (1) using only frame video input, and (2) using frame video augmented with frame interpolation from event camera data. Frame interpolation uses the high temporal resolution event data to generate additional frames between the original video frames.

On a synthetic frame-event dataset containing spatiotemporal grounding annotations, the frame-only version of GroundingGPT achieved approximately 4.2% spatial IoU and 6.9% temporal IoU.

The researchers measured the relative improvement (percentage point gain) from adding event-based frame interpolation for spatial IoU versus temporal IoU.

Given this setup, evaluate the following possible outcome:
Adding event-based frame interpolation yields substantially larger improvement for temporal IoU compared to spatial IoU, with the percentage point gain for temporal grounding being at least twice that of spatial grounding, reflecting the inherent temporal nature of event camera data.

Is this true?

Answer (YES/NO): NO